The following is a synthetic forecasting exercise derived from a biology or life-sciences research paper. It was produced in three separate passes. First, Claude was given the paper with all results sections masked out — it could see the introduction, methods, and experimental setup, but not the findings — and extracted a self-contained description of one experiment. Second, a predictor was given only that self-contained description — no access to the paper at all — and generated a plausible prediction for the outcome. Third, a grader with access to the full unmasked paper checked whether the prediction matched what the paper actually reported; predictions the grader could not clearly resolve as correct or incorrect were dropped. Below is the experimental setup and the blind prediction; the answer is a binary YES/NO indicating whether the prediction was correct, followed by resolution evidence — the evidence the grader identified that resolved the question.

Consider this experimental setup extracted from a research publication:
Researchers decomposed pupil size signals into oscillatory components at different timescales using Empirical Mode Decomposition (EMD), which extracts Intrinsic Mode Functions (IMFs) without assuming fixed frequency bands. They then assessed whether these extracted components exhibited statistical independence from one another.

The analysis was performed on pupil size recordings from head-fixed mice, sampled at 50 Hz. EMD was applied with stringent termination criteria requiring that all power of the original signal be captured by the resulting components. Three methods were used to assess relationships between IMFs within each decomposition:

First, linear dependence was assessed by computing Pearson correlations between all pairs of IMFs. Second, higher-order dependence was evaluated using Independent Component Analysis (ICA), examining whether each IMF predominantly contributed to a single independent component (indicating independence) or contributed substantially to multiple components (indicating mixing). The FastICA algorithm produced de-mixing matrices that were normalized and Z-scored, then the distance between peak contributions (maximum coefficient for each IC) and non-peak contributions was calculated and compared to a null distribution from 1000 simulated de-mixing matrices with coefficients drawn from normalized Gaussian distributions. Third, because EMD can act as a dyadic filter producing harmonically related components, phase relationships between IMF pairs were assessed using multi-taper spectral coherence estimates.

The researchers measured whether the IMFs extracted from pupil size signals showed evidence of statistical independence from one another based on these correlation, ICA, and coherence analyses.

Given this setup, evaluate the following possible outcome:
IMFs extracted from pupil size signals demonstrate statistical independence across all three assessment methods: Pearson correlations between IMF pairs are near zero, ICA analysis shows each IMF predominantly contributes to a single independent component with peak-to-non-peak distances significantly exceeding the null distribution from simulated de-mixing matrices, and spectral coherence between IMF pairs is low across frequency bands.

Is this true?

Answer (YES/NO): NO